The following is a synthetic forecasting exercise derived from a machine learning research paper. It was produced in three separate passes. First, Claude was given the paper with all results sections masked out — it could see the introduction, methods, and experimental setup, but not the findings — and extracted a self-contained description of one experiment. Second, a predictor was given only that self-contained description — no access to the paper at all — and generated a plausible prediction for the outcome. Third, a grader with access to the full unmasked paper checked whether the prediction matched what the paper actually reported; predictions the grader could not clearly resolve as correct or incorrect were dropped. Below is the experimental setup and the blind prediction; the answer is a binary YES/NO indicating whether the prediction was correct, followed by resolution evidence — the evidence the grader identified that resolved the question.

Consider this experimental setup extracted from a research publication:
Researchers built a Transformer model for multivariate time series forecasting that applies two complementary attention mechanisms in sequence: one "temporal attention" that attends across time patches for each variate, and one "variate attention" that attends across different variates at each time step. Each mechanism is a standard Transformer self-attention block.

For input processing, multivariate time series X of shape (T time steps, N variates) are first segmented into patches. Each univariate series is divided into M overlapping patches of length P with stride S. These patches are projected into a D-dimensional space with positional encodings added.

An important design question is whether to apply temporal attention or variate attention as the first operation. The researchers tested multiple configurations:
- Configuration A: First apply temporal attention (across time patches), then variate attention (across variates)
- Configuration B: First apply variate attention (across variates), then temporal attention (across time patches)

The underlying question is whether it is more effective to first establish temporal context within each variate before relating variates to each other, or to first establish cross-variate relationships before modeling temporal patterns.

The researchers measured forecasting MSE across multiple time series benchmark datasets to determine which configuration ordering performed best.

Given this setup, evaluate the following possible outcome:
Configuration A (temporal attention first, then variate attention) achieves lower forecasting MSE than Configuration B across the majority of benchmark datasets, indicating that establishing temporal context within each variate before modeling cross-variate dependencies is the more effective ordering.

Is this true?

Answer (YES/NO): NO